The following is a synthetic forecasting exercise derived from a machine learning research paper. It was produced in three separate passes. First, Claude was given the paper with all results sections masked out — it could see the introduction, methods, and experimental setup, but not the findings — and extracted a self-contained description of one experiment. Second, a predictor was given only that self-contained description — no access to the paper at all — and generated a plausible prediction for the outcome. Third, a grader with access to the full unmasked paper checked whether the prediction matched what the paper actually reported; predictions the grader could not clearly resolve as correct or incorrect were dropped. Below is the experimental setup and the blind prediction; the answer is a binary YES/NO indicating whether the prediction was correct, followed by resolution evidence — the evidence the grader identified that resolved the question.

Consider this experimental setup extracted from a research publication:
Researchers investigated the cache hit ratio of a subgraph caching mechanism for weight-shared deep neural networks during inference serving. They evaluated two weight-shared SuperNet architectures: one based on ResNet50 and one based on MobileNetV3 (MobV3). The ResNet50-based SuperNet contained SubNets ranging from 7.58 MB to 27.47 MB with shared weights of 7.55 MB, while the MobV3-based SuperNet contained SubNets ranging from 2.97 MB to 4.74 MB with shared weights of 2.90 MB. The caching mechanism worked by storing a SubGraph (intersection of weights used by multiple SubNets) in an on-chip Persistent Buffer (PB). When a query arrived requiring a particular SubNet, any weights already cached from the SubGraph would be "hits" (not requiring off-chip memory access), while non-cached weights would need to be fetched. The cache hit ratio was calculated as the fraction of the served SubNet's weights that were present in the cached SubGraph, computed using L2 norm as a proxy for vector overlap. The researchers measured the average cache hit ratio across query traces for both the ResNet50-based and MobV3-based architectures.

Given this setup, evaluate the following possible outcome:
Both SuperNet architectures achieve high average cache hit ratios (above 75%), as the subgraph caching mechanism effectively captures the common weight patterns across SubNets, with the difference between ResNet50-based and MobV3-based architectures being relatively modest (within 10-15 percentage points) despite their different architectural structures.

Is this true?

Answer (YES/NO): NO